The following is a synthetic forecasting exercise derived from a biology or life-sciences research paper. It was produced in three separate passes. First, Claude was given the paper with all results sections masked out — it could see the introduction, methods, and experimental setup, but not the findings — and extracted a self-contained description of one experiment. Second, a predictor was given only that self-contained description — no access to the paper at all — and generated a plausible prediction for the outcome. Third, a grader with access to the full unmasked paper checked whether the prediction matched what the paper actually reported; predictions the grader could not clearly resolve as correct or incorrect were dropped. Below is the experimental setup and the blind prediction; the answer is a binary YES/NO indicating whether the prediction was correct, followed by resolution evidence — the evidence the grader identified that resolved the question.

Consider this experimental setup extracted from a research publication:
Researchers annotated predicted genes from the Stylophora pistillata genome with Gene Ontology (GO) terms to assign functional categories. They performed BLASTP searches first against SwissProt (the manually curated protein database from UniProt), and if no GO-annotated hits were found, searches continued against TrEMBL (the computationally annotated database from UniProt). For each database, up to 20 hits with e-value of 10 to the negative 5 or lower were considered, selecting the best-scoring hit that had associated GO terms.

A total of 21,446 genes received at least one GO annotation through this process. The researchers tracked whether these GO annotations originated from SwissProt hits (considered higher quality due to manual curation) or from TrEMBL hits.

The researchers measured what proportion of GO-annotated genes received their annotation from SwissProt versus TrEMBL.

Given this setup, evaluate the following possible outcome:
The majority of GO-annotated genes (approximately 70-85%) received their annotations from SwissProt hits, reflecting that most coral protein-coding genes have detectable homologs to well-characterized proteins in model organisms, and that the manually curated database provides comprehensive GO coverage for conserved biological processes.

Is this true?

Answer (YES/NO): YES